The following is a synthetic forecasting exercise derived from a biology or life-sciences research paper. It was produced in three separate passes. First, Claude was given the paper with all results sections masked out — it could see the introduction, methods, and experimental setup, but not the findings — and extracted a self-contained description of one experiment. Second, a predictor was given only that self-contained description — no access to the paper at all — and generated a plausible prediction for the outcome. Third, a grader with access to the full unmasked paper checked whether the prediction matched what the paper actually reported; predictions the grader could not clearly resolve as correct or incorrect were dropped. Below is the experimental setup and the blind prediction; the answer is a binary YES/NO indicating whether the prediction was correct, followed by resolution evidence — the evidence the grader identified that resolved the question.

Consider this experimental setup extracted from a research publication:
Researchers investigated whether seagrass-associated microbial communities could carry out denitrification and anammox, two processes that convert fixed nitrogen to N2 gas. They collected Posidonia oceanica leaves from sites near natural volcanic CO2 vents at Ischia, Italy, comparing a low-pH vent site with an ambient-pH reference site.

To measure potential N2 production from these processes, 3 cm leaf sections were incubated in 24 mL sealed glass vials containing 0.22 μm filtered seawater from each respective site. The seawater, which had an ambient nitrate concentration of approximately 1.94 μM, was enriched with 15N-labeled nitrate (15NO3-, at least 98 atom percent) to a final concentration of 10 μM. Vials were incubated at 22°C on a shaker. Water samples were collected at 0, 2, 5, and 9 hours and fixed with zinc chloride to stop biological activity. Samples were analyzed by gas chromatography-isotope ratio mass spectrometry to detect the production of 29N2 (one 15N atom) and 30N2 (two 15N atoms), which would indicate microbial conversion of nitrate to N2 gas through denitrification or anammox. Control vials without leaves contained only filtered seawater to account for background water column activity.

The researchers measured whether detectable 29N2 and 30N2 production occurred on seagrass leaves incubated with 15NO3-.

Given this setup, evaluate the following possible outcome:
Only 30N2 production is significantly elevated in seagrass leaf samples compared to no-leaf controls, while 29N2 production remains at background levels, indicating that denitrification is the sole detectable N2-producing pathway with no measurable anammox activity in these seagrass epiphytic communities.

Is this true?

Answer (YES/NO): NO